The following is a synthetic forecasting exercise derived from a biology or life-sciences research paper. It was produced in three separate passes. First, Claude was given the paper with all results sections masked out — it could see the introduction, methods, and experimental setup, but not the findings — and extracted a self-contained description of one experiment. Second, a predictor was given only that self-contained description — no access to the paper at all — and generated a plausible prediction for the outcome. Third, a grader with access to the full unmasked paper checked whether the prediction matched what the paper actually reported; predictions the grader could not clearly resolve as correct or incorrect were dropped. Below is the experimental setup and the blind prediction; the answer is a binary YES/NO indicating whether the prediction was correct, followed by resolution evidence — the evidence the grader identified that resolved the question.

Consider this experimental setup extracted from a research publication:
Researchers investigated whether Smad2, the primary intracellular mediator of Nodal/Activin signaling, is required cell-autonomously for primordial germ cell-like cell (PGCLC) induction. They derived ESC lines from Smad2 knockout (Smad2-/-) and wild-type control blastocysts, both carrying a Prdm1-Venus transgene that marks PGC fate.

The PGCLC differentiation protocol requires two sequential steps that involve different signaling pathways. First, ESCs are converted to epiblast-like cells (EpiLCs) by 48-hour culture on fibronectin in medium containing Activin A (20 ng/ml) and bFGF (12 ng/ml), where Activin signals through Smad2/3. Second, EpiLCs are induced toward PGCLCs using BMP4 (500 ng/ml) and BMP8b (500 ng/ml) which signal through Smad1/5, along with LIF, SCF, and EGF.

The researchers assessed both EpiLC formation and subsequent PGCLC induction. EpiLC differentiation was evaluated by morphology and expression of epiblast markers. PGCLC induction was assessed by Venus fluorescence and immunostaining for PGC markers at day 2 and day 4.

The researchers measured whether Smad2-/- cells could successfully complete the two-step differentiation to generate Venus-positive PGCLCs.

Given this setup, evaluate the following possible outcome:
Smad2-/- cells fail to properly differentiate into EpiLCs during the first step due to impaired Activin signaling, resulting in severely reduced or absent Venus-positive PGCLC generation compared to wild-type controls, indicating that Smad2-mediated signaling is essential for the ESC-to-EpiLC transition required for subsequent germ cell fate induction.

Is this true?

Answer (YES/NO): NO